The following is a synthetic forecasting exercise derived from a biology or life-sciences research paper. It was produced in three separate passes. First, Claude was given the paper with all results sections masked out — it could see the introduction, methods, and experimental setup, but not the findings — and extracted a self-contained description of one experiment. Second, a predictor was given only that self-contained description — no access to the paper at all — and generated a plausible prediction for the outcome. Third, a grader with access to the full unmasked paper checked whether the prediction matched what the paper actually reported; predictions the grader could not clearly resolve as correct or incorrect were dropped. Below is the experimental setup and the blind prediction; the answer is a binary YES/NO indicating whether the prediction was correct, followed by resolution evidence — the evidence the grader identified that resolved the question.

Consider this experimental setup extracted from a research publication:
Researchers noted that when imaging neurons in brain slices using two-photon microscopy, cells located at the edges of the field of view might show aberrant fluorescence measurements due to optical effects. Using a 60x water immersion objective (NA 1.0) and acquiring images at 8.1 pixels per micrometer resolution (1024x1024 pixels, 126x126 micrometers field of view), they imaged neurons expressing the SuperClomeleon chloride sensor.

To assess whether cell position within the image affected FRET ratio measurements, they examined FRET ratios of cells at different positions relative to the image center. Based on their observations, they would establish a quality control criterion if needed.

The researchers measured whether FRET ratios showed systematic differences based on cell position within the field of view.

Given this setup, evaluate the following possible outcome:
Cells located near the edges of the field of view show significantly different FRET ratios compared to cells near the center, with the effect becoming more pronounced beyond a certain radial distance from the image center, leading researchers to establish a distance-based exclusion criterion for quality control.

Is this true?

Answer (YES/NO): YES